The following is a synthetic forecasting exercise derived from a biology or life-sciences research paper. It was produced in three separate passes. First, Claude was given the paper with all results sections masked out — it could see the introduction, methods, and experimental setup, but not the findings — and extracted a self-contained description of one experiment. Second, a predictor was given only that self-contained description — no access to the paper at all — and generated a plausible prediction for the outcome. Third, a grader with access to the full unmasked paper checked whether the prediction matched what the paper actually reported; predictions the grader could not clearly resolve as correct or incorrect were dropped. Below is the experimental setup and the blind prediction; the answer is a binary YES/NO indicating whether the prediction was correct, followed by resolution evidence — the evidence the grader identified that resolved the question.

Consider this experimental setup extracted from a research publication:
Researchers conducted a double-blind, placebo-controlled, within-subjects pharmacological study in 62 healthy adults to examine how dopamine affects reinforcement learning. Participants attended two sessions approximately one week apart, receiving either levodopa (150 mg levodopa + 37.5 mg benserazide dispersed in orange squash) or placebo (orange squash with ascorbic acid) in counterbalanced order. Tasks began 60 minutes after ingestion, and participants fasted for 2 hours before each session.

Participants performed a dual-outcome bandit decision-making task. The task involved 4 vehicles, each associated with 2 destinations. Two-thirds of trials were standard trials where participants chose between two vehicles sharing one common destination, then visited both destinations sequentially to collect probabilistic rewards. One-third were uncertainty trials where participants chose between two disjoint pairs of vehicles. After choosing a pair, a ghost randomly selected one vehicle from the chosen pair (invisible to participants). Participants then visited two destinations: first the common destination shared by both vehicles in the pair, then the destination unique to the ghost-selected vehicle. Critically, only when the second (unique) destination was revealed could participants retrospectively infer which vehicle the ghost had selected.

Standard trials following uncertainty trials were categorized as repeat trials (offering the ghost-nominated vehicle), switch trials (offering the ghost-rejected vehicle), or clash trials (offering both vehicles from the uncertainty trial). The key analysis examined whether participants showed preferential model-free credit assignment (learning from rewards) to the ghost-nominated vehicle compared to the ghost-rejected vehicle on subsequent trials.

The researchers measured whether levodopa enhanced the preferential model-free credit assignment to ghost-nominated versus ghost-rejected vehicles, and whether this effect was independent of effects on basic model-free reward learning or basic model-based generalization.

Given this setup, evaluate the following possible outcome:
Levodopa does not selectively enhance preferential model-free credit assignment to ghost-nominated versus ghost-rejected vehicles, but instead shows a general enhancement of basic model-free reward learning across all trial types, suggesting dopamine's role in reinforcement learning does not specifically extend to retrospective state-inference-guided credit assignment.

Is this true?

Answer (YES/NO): NO